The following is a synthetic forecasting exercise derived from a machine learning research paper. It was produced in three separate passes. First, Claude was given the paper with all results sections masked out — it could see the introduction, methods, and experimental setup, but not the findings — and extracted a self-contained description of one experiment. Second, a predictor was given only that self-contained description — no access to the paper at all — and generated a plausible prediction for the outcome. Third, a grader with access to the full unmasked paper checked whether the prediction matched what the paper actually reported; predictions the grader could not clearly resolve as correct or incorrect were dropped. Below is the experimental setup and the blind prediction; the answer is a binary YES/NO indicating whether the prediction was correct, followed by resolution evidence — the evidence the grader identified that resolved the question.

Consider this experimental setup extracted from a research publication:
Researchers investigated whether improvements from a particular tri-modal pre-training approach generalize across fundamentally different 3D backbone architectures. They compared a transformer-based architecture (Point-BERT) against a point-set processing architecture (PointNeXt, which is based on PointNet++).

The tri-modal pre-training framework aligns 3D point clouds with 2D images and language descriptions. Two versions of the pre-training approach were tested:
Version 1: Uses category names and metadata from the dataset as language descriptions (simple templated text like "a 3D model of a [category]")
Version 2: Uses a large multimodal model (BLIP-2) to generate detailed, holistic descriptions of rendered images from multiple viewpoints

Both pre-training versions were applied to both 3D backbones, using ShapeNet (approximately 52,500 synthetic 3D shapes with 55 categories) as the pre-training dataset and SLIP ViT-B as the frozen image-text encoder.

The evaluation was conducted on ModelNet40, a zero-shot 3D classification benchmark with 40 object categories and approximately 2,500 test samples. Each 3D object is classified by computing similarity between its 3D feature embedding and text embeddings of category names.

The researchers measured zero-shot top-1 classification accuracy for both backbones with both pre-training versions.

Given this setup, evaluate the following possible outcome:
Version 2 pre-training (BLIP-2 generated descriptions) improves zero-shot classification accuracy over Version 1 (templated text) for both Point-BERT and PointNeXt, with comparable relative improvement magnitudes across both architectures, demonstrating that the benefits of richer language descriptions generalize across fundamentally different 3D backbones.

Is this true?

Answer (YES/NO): YES